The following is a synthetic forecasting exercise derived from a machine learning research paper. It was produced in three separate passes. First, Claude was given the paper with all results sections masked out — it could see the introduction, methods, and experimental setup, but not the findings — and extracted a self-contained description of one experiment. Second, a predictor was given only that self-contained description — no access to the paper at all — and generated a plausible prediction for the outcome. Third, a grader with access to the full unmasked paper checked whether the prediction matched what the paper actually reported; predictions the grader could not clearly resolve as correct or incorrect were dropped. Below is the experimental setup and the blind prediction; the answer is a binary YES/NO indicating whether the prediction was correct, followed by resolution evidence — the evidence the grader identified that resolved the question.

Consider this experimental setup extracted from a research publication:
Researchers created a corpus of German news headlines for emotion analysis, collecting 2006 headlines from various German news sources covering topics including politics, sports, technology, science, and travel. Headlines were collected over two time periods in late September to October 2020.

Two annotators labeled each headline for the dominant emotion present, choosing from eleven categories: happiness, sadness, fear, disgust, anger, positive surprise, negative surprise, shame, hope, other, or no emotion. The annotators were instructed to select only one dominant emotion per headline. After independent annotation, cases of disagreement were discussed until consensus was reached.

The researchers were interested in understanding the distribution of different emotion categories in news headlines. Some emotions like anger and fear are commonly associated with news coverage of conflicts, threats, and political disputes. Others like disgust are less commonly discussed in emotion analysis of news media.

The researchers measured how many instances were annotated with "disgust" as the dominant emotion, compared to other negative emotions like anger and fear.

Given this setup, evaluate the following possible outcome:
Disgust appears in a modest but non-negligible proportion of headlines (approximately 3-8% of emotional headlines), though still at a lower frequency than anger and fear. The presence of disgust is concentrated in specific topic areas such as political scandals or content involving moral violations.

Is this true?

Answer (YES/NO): NO